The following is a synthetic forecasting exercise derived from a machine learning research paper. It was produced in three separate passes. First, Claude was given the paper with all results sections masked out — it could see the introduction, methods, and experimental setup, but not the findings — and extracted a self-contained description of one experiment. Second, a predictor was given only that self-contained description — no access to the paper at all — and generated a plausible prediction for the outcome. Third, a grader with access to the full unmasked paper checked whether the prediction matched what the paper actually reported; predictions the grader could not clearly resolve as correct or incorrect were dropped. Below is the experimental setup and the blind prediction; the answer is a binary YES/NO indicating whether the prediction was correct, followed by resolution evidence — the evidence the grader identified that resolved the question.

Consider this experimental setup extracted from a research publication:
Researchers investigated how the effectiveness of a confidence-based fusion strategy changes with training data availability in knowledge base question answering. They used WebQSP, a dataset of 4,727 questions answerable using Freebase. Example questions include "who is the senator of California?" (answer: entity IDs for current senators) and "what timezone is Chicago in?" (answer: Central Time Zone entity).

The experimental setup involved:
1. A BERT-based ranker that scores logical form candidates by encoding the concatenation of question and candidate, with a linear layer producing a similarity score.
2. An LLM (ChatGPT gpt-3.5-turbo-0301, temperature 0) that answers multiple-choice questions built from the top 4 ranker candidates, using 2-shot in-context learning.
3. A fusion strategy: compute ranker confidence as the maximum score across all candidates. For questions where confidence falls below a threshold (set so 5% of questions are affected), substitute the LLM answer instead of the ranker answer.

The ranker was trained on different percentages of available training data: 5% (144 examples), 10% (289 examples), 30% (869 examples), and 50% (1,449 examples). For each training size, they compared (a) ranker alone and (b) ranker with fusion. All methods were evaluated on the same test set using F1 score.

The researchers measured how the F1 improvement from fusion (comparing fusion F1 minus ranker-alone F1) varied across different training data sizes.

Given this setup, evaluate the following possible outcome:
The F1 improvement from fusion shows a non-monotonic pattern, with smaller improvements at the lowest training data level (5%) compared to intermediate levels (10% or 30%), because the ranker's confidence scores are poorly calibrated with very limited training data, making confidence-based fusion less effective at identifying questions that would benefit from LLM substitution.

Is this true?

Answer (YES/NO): NO